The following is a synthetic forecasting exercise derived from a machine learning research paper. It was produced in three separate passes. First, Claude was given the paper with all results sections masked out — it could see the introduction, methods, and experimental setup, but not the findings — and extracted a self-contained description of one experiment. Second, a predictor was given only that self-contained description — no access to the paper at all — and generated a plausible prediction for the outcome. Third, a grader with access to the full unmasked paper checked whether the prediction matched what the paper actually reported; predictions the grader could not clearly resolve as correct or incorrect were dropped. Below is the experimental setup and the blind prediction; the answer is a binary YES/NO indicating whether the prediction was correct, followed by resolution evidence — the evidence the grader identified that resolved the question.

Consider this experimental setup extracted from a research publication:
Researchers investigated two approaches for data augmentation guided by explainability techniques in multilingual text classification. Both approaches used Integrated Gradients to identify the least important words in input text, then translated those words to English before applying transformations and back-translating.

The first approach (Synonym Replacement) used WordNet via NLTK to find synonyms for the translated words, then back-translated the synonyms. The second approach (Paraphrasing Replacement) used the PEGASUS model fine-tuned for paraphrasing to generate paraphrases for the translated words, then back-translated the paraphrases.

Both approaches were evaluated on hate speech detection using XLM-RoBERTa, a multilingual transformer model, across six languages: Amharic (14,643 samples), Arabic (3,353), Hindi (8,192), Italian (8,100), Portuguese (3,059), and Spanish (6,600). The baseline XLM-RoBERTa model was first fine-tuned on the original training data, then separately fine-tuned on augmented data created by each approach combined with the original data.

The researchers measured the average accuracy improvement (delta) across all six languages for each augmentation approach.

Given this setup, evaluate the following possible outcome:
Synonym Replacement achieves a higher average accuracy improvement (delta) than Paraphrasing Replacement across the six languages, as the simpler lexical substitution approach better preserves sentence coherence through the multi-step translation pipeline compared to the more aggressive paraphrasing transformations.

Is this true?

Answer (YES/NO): YES